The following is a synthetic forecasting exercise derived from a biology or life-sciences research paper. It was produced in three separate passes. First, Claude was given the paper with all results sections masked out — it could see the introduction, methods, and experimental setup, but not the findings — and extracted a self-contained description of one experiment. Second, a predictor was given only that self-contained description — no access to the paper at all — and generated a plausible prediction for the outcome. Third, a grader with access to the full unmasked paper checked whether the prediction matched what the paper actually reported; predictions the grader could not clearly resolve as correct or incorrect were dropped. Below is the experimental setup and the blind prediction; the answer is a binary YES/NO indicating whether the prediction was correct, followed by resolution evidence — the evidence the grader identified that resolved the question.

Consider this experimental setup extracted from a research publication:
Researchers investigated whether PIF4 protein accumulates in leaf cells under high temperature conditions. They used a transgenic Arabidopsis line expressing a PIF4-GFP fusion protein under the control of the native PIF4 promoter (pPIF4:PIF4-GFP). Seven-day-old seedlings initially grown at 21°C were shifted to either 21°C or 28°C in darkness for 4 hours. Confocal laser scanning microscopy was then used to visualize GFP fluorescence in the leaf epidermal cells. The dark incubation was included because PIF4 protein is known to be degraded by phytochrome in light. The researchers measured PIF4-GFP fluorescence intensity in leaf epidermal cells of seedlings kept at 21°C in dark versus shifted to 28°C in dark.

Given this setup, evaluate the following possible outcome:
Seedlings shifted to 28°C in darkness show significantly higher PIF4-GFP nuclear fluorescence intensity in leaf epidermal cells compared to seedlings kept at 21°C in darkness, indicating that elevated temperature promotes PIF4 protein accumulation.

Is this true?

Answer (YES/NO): YES